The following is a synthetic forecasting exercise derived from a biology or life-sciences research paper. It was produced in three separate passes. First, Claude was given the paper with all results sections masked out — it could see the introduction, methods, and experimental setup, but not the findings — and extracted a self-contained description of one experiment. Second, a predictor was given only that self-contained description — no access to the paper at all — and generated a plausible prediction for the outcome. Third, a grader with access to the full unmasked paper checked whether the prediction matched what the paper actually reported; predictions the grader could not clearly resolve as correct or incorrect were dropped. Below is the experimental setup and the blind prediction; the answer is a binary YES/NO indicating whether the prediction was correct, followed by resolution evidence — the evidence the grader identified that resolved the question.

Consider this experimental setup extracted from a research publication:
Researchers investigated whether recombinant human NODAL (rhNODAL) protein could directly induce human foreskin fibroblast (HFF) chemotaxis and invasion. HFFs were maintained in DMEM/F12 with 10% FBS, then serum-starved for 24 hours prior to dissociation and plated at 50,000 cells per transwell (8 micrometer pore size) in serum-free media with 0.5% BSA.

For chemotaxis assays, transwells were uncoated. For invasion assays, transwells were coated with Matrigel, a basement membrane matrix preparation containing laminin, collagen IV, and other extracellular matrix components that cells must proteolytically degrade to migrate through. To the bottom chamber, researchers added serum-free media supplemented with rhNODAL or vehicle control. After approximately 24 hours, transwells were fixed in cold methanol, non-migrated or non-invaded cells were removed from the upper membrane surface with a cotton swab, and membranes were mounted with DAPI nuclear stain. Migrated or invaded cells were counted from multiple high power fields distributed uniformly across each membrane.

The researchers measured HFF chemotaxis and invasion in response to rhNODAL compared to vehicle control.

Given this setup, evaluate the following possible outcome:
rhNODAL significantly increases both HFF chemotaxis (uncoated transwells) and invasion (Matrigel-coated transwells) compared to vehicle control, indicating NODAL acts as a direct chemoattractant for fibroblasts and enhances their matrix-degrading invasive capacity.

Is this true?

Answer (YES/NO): YES